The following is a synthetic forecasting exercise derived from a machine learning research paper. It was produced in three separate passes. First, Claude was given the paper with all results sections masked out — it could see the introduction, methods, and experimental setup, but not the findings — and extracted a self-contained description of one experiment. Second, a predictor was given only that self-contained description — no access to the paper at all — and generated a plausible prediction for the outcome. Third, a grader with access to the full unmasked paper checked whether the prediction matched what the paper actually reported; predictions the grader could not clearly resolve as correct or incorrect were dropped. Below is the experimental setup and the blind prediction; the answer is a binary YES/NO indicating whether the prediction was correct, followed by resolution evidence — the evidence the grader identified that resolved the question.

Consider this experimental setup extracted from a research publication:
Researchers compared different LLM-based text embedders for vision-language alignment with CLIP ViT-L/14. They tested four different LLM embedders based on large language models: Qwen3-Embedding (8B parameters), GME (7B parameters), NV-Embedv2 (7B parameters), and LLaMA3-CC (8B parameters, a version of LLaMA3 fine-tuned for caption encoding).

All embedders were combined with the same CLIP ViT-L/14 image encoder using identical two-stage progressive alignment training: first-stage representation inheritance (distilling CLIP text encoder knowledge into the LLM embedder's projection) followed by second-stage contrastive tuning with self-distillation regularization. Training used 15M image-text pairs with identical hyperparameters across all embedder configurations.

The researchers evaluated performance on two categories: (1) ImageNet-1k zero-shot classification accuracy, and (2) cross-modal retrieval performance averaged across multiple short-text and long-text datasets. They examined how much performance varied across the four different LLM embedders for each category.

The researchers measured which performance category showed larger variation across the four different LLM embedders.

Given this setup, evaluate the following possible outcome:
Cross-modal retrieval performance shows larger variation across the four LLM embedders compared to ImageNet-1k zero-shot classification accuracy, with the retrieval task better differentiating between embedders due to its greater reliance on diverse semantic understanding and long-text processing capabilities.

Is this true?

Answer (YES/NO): NO